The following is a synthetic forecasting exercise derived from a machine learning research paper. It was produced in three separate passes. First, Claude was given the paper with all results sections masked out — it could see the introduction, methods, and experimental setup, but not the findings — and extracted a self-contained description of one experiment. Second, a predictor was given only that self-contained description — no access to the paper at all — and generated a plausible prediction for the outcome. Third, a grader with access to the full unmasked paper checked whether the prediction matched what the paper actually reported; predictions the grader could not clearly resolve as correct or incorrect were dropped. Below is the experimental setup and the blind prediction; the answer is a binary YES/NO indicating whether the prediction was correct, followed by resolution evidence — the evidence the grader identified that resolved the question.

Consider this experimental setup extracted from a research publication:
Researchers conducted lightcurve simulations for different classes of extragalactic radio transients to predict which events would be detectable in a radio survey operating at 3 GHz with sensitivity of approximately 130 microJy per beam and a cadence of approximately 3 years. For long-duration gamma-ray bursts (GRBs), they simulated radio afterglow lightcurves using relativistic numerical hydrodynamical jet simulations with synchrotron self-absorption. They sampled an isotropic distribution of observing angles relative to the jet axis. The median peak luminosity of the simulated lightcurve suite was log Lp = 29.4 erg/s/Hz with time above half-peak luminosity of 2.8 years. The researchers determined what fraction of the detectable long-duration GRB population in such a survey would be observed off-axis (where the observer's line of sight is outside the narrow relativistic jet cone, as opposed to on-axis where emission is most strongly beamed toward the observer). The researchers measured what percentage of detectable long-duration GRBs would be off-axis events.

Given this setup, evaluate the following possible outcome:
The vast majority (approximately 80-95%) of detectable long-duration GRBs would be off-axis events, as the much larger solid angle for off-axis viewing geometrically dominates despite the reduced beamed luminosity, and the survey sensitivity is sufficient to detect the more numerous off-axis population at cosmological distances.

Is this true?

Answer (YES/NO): YES